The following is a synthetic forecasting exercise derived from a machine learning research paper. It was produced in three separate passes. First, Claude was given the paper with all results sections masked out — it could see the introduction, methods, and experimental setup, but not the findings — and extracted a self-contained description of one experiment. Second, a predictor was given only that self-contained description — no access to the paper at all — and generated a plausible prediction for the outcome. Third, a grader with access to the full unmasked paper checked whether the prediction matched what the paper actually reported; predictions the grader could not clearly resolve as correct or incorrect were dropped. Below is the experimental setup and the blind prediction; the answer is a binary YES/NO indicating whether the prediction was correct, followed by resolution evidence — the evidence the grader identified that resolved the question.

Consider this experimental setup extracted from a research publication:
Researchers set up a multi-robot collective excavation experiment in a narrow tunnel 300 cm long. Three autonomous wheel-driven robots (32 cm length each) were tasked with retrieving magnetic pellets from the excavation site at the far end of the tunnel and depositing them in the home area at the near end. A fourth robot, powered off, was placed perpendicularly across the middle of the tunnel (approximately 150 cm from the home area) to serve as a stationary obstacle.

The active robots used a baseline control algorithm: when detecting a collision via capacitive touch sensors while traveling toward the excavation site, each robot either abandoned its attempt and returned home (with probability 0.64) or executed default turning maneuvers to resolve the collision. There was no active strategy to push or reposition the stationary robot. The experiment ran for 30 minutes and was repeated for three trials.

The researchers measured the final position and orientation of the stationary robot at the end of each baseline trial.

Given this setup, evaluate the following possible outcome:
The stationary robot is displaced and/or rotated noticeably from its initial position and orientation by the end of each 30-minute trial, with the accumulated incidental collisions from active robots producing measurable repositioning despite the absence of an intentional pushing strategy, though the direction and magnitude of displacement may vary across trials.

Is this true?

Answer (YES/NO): YES